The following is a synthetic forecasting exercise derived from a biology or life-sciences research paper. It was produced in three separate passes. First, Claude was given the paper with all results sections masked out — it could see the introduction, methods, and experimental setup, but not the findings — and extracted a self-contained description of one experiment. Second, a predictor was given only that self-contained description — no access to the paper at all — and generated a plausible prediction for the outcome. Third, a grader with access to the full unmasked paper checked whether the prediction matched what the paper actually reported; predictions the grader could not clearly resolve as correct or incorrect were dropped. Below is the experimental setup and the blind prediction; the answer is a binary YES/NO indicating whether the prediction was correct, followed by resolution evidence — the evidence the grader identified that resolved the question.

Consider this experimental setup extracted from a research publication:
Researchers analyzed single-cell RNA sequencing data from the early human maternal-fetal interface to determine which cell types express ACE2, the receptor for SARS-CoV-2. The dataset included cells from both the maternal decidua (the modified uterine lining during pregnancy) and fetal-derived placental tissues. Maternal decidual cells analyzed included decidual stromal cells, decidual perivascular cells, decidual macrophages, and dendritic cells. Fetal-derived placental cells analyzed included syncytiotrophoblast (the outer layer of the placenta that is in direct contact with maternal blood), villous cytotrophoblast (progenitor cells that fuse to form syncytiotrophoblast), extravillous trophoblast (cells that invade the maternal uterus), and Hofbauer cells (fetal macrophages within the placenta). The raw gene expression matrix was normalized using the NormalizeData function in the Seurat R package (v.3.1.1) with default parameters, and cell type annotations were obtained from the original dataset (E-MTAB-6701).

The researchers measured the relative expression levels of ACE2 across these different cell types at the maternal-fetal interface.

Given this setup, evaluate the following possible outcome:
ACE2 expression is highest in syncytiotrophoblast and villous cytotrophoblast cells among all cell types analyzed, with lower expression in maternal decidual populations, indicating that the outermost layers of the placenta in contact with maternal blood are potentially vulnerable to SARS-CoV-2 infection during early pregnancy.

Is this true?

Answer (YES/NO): NO